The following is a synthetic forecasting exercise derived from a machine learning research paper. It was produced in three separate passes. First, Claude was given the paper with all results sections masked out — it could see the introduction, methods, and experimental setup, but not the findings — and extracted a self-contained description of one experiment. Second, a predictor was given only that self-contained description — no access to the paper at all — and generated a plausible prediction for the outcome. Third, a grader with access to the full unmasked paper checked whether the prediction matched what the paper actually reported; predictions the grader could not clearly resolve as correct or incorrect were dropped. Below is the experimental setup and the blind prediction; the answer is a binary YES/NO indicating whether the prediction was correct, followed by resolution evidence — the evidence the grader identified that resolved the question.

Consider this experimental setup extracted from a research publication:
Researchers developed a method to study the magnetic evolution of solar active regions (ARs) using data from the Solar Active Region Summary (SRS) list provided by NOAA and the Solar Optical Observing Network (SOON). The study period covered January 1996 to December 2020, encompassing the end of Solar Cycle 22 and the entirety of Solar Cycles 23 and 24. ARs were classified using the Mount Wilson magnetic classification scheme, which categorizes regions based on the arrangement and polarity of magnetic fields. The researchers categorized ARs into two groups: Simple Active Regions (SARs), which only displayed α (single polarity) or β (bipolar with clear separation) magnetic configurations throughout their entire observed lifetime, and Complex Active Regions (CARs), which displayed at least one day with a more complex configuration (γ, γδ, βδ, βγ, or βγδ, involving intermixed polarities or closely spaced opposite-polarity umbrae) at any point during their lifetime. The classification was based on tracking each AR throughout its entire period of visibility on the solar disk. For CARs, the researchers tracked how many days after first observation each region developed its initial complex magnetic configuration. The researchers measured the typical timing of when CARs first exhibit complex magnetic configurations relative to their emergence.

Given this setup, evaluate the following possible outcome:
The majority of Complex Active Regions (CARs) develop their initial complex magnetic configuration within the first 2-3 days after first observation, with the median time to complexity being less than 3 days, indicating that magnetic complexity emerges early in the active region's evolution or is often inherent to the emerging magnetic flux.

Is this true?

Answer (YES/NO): NO